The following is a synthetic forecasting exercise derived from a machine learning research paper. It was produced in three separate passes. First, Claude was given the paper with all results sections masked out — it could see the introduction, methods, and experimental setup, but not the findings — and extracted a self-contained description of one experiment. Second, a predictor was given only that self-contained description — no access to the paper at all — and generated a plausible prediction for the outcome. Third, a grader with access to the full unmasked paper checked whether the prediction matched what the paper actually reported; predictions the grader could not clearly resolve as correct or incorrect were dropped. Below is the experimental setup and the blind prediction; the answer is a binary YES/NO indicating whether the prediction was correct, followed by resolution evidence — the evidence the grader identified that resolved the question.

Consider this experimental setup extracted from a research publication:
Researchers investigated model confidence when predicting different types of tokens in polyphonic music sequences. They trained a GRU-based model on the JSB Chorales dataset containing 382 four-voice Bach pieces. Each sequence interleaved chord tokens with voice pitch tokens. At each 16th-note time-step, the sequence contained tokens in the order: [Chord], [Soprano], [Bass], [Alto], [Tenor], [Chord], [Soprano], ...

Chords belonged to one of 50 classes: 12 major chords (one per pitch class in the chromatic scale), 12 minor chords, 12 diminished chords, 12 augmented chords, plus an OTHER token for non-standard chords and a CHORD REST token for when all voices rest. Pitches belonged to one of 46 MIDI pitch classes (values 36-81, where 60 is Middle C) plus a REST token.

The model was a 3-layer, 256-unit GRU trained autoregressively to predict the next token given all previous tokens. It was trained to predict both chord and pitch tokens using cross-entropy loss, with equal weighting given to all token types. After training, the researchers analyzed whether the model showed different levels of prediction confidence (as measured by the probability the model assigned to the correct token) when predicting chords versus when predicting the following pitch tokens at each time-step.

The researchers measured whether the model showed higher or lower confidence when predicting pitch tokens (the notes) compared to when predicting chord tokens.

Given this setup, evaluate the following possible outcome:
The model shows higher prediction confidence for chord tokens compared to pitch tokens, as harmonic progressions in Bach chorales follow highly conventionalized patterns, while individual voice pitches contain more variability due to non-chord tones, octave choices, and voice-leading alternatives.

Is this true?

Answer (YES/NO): NO